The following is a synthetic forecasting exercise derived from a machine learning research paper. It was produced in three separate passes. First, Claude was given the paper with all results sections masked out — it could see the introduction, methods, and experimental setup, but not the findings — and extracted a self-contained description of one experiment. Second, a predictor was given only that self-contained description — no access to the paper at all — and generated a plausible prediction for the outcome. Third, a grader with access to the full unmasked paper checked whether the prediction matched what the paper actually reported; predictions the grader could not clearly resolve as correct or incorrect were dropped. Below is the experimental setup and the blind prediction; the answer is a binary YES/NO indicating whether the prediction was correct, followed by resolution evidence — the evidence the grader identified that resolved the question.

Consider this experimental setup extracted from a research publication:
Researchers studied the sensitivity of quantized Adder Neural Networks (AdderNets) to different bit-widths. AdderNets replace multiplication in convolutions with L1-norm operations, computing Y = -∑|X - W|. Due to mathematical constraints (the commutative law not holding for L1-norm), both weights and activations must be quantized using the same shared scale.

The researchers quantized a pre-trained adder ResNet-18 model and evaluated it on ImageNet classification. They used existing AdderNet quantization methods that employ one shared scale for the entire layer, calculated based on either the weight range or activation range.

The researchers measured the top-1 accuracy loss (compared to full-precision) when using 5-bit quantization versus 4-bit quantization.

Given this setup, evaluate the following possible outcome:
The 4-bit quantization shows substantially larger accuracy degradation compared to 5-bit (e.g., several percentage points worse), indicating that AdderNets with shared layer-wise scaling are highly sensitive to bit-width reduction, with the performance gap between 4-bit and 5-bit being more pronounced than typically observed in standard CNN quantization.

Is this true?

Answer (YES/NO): YES